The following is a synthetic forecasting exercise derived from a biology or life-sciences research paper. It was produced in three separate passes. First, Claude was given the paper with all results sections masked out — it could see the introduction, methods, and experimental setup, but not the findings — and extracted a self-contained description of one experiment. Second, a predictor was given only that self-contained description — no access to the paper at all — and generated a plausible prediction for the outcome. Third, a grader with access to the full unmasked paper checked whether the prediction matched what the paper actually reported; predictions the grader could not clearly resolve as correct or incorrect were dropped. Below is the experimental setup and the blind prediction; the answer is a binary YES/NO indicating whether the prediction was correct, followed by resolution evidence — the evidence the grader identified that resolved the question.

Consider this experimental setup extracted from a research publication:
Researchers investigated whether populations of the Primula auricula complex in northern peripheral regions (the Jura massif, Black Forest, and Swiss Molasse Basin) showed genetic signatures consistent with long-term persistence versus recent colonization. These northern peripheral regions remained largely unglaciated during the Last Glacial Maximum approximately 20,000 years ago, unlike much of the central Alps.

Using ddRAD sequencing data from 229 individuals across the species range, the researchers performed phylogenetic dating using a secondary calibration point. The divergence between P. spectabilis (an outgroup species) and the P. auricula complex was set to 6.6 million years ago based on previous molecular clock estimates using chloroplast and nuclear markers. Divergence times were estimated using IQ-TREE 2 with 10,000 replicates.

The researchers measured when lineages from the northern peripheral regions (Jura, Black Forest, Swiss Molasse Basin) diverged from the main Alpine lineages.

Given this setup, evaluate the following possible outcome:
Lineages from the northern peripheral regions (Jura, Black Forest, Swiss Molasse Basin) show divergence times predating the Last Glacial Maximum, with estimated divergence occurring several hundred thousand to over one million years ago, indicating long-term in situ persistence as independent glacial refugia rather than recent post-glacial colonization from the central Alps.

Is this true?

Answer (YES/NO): YES